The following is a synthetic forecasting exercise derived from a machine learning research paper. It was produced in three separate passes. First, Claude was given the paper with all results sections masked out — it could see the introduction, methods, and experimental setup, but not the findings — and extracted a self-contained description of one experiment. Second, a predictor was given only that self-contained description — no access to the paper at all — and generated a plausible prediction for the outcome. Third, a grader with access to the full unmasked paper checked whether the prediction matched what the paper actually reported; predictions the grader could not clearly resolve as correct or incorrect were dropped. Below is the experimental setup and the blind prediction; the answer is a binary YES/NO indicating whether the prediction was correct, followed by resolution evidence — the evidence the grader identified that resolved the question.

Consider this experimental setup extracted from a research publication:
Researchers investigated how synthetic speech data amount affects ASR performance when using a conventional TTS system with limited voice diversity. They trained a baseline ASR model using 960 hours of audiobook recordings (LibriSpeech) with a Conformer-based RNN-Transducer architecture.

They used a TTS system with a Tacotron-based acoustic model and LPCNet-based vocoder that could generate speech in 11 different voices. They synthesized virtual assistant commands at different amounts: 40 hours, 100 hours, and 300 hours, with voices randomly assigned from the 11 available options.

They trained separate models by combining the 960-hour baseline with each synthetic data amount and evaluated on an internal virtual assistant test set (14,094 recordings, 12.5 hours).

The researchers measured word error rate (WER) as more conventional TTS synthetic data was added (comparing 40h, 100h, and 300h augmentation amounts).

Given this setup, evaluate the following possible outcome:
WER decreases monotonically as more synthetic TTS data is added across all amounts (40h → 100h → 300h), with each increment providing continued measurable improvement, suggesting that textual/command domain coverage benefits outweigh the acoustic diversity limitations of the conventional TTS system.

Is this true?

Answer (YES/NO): NO